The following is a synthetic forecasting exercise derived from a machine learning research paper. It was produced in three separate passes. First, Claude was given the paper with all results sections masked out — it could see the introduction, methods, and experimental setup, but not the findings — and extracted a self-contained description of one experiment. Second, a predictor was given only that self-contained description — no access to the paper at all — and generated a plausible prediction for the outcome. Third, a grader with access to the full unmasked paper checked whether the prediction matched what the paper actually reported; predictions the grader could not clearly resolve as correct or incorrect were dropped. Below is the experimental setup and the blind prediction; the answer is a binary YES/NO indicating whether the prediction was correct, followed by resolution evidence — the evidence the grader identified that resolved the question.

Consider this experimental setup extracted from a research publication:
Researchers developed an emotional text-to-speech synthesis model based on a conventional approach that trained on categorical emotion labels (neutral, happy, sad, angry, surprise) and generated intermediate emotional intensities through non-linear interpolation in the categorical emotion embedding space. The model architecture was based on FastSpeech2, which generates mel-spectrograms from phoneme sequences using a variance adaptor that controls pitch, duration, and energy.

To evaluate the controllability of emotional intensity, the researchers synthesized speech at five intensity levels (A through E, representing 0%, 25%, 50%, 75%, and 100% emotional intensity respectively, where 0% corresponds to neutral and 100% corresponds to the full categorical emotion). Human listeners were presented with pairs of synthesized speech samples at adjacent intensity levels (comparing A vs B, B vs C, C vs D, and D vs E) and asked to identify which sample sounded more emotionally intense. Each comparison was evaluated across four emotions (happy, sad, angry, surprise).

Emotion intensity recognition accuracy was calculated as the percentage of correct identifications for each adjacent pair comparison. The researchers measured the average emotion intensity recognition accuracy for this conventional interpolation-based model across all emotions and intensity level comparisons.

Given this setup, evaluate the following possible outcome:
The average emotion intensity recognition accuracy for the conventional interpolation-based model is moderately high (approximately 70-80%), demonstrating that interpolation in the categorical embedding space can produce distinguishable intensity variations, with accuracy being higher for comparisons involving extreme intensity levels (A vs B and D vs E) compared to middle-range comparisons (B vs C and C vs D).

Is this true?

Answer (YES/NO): NO